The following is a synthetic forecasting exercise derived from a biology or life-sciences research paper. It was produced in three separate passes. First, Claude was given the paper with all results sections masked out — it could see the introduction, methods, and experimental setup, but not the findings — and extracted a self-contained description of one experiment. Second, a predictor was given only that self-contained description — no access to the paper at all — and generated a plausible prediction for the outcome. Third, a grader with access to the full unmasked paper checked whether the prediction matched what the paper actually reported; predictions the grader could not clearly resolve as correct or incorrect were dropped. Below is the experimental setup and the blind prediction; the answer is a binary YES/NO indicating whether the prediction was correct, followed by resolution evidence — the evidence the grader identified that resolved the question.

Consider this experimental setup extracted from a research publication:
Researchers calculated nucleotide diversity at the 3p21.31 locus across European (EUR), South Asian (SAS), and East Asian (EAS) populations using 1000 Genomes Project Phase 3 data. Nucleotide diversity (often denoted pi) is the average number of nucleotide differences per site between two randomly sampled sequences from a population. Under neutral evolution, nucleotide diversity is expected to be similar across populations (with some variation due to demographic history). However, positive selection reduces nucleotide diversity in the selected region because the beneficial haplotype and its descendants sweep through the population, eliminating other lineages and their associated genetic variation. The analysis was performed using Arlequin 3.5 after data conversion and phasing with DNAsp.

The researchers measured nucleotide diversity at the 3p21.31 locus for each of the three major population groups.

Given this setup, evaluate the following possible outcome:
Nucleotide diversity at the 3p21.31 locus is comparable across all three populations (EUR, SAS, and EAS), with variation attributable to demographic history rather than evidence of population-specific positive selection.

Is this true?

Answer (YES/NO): NO